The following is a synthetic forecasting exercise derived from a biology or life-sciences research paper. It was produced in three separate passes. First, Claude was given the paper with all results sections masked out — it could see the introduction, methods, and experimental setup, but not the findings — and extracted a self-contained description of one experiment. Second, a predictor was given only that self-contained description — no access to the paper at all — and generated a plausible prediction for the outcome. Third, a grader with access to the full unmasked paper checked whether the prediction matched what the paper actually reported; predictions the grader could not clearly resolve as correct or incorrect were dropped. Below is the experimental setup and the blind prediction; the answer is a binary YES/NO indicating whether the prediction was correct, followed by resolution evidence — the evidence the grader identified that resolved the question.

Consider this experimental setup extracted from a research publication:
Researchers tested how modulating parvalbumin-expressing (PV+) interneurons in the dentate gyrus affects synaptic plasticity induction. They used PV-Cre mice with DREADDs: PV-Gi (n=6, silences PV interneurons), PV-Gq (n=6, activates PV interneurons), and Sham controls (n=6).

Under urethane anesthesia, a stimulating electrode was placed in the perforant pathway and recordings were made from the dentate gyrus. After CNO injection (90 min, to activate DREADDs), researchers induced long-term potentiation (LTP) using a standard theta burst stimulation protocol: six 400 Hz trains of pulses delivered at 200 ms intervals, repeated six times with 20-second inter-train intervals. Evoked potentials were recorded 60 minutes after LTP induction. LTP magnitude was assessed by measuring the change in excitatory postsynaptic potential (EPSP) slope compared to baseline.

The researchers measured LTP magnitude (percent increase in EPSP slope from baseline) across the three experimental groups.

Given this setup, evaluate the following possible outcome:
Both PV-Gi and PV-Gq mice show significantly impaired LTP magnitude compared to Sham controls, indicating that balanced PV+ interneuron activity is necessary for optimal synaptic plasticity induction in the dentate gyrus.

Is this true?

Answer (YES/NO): NO